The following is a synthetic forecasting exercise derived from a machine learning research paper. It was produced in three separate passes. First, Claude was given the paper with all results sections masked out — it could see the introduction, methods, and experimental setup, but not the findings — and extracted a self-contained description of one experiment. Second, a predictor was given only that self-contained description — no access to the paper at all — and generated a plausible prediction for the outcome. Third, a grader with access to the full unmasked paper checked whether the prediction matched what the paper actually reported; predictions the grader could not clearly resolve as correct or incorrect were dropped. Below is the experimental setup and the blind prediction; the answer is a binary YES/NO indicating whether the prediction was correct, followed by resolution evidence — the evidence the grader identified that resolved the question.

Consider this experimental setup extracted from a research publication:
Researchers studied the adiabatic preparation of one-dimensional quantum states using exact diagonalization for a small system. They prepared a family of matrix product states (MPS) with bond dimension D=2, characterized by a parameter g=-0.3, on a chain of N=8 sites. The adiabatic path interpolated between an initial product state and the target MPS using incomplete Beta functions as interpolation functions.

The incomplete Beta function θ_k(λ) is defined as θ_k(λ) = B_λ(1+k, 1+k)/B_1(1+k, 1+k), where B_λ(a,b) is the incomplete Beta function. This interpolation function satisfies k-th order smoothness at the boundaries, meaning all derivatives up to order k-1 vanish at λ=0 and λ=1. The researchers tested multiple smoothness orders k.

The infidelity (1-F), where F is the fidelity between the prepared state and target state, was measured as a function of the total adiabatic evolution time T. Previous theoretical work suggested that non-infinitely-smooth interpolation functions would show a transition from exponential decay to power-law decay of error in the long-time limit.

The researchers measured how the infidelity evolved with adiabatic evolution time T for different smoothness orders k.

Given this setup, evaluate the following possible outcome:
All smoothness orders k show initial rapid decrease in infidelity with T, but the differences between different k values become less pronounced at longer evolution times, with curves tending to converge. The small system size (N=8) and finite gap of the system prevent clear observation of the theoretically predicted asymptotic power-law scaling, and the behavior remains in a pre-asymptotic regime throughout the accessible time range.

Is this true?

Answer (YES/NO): NO